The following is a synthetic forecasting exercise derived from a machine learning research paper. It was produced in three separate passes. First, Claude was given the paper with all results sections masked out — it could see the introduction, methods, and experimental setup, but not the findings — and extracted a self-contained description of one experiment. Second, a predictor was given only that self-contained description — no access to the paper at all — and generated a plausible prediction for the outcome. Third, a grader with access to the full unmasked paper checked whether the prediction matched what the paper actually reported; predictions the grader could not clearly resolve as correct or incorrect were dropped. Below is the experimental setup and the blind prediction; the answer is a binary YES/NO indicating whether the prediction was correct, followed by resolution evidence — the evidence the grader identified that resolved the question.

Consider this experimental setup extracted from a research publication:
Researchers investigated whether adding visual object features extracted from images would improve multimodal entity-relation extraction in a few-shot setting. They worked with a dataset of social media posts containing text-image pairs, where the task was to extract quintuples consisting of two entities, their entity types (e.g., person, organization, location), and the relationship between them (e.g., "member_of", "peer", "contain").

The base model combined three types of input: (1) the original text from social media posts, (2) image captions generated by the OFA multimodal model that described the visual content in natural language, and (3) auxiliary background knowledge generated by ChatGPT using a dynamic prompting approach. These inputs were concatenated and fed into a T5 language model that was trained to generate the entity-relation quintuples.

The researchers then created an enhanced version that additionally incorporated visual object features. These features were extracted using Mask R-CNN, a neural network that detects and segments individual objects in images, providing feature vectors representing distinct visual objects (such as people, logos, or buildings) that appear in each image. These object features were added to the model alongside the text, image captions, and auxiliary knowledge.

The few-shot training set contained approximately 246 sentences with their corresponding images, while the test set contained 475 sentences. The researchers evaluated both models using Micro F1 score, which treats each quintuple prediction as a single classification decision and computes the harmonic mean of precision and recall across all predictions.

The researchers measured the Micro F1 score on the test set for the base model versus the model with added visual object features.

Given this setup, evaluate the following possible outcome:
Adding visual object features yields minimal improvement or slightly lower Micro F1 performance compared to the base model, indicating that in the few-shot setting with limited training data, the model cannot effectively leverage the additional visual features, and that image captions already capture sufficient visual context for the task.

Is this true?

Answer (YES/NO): YES